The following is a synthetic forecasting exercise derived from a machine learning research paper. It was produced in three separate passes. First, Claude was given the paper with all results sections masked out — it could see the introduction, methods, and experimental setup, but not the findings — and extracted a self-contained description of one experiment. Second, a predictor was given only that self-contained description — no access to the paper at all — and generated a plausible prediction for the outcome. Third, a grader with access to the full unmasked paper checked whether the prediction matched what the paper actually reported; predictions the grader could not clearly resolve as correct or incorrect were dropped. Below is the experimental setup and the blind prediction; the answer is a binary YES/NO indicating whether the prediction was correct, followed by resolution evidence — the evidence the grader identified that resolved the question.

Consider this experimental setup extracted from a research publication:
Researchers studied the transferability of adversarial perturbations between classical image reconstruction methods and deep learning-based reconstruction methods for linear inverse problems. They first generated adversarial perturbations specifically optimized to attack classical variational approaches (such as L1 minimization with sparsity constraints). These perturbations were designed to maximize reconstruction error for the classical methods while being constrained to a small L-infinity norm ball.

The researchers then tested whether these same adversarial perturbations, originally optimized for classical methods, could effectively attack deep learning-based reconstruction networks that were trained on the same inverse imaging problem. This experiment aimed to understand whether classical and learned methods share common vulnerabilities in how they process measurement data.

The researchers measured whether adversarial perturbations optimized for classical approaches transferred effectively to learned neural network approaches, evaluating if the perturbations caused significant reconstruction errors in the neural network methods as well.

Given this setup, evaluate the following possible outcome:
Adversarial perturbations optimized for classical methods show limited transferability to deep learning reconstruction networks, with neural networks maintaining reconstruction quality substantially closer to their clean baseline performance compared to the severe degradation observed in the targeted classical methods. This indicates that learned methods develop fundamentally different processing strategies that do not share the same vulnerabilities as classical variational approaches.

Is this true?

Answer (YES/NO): NO